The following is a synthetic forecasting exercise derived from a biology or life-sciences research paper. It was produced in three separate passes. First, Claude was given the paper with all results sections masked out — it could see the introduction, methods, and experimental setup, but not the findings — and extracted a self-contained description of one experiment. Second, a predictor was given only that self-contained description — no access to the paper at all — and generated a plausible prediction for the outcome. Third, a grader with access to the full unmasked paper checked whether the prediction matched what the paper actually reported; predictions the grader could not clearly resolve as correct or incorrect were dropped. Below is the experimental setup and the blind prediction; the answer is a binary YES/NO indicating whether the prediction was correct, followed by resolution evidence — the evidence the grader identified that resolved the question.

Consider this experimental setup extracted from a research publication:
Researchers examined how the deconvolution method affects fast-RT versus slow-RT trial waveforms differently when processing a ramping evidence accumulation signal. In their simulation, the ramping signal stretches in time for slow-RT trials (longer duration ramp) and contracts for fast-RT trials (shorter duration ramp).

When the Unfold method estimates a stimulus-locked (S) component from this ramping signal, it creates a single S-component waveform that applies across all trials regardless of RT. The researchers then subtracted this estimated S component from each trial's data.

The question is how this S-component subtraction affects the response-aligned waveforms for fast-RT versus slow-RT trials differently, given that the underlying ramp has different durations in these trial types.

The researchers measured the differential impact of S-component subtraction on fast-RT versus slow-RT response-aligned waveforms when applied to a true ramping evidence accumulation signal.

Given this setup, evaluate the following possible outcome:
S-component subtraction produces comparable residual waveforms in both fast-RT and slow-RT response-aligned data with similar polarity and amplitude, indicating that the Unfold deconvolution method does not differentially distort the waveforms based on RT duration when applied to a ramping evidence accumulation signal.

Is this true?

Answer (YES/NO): NO